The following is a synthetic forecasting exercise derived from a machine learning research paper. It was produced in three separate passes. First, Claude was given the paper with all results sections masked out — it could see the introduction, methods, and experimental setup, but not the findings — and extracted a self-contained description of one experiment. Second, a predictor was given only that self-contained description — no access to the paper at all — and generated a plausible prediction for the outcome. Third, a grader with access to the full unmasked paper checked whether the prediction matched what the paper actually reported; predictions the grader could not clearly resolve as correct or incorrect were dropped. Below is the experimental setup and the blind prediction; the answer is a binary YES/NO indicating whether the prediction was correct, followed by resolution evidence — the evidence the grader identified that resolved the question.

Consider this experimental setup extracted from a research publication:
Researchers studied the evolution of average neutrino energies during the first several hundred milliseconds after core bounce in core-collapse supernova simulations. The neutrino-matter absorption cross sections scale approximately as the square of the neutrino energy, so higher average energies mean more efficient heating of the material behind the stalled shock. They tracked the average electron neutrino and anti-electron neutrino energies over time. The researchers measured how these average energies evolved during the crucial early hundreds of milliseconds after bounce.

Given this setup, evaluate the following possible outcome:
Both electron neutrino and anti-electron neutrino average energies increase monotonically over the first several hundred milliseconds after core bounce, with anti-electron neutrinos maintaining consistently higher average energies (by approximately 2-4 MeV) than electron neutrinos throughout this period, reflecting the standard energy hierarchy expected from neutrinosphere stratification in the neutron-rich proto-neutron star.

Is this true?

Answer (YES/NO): NO